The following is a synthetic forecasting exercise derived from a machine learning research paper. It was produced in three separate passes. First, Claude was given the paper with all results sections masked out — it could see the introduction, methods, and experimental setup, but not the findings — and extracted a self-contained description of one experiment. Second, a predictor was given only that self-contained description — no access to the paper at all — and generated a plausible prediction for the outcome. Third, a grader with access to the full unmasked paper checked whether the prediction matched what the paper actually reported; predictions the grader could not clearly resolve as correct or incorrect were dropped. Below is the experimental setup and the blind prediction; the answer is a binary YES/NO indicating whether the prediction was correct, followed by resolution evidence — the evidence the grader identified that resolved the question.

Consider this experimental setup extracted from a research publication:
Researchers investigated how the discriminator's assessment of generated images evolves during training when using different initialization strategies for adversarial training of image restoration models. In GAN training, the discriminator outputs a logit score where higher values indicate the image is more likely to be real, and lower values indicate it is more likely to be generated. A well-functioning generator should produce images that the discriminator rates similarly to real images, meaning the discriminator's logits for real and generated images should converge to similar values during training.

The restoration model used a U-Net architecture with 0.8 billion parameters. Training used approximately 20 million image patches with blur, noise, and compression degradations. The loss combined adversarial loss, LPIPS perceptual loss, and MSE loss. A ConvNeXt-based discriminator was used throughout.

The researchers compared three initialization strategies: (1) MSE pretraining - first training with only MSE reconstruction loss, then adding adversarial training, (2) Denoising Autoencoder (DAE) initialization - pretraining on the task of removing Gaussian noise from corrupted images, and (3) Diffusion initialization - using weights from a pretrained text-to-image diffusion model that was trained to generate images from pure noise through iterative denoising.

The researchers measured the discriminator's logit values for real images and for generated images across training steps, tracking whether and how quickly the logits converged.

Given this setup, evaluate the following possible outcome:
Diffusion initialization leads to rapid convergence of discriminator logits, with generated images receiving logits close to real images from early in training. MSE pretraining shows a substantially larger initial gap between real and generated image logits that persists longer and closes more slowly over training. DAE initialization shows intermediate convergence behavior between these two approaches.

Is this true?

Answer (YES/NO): NO